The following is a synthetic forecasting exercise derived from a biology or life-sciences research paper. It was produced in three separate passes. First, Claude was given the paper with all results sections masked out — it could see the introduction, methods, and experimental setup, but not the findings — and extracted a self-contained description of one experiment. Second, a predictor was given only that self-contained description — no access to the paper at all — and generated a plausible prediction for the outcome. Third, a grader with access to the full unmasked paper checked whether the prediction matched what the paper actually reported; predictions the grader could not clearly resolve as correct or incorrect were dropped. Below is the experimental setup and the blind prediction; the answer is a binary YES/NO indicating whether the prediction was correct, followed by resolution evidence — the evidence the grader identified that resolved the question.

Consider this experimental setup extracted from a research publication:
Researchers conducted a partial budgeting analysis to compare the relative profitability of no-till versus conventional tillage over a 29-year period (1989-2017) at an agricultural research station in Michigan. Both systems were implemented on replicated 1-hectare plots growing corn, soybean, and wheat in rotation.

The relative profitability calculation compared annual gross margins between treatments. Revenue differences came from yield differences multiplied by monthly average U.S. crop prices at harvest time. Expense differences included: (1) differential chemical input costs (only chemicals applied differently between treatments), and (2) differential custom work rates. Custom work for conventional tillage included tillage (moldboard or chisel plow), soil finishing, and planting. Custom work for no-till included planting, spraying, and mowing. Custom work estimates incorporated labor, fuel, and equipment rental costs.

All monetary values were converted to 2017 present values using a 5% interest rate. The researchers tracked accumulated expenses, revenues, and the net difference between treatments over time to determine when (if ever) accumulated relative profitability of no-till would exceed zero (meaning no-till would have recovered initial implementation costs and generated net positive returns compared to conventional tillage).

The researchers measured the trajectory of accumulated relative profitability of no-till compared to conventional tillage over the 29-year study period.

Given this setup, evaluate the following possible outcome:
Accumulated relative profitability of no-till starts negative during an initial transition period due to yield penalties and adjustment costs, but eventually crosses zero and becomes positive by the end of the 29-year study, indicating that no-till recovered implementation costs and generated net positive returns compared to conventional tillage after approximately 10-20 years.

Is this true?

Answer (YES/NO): YES